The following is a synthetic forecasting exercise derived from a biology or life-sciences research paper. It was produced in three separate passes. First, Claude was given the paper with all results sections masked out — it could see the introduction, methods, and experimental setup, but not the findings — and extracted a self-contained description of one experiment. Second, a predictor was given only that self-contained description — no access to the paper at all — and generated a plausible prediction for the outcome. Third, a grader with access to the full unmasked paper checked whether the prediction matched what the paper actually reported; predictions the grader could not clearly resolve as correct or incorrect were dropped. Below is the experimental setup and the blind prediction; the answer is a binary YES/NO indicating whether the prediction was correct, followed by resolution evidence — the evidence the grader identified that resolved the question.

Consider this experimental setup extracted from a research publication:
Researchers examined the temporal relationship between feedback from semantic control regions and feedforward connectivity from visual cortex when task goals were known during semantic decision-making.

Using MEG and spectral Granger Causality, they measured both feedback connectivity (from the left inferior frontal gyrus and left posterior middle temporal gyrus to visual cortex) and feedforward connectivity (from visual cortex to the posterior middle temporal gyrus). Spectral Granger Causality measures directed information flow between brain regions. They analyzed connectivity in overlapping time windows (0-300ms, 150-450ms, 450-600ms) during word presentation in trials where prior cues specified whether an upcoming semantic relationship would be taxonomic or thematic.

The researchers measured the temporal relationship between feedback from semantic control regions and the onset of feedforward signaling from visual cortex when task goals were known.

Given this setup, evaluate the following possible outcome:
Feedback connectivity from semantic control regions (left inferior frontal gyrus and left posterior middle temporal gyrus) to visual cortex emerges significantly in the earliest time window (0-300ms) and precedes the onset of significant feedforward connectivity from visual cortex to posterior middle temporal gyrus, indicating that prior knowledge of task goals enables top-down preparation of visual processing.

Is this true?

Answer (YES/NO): NO